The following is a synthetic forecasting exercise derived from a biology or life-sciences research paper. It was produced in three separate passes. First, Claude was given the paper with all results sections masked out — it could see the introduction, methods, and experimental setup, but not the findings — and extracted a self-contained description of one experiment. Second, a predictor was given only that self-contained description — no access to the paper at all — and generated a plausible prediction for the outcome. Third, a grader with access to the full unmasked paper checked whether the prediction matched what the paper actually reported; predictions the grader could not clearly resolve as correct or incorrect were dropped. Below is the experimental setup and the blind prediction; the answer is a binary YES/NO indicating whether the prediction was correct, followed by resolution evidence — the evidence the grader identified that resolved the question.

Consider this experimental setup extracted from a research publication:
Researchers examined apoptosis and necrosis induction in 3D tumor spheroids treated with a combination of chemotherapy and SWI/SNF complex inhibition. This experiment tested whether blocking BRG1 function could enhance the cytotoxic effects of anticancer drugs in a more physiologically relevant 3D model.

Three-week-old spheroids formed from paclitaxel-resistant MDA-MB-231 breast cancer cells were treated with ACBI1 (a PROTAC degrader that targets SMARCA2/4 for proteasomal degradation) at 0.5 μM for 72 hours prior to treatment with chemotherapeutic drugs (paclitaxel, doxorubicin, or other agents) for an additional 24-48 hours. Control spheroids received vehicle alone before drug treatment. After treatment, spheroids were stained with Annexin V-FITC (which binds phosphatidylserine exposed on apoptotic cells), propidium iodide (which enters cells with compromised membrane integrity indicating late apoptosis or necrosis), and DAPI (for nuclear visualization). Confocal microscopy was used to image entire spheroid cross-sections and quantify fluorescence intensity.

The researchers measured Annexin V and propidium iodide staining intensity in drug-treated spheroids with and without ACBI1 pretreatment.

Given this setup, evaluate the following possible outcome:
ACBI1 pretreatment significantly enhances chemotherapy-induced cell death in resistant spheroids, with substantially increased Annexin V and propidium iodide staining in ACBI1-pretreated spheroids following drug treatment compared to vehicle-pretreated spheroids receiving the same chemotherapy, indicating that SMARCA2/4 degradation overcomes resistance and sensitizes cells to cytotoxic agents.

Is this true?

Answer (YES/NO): YES